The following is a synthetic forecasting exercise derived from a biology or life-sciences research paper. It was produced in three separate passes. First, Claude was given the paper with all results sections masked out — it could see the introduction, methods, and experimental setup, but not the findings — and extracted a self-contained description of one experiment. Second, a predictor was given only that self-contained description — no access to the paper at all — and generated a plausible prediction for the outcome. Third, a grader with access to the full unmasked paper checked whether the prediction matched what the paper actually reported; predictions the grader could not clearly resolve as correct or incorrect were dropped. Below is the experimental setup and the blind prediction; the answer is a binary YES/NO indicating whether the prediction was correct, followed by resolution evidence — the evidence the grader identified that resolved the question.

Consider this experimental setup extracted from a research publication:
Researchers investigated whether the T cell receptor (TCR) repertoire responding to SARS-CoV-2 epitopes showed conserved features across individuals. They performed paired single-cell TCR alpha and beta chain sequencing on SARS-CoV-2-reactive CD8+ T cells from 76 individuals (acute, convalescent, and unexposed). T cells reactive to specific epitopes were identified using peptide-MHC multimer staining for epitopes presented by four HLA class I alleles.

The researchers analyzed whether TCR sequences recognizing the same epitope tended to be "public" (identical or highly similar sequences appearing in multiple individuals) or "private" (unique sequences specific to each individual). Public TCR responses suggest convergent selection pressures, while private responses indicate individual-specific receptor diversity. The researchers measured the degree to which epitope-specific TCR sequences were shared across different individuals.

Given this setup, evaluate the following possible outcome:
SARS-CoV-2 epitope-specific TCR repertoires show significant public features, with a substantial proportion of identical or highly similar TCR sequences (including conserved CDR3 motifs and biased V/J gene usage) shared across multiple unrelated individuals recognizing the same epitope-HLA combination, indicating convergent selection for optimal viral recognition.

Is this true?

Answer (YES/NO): YES